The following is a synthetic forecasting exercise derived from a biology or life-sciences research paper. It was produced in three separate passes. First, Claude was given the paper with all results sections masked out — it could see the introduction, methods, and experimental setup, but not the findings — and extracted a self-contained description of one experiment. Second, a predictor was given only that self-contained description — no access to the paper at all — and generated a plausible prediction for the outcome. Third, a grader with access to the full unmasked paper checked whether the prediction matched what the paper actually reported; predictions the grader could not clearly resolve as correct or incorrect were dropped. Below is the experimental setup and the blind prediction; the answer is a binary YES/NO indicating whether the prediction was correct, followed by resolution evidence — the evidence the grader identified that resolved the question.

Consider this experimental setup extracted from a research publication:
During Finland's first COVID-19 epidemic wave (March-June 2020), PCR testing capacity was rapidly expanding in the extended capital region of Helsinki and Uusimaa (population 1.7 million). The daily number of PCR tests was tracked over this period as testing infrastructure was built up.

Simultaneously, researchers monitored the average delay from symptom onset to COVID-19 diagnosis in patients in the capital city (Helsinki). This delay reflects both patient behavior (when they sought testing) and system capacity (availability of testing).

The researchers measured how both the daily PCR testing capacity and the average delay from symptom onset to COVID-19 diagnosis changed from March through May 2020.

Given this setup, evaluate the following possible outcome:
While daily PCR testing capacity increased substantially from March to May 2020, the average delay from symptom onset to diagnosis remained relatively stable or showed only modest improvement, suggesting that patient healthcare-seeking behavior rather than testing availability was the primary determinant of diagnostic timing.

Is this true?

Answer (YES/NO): NO